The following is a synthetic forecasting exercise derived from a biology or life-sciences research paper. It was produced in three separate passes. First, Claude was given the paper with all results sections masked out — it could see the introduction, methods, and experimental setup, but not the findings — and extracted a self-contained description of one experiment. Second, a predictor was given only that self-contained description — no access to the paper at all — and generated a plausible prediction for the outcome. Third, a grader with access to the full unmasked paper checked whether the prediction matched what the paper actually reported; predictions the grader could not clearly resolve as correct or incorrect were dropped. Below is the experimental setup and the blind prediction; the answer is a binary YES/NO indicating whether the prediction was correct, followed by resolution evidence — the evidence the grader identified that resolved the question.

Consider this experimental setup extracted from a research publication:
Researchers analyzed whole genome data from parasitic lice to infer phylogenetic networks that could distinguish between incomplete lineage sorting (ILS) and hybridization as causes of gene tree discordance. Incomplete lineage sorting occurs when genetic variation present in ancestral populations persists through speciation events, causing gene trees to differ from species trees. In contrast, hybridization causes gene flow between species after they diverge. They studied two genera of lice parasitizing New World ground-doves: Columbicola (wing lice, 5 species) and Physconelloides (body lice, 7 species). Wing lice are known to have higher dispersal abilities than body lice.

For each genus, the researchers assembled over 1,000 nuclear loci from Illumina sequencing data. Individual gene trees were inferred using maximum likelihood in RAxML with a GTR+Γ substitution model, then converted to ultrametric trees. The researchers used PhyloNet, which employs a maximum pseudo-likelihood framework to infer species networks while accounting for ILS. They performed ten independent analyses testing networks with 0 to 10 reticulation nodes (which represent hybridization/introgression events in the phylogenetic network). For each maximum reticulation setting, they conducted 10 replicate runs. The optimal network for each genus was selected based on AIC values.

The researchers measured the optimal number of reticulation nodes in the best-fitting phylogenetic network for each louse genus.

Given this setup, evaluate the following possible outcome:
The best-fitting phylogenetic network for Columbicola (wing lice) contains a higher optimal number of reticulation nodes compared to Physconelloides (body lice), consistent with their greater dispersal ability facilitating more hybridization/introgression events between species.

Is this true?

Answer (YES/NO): YES